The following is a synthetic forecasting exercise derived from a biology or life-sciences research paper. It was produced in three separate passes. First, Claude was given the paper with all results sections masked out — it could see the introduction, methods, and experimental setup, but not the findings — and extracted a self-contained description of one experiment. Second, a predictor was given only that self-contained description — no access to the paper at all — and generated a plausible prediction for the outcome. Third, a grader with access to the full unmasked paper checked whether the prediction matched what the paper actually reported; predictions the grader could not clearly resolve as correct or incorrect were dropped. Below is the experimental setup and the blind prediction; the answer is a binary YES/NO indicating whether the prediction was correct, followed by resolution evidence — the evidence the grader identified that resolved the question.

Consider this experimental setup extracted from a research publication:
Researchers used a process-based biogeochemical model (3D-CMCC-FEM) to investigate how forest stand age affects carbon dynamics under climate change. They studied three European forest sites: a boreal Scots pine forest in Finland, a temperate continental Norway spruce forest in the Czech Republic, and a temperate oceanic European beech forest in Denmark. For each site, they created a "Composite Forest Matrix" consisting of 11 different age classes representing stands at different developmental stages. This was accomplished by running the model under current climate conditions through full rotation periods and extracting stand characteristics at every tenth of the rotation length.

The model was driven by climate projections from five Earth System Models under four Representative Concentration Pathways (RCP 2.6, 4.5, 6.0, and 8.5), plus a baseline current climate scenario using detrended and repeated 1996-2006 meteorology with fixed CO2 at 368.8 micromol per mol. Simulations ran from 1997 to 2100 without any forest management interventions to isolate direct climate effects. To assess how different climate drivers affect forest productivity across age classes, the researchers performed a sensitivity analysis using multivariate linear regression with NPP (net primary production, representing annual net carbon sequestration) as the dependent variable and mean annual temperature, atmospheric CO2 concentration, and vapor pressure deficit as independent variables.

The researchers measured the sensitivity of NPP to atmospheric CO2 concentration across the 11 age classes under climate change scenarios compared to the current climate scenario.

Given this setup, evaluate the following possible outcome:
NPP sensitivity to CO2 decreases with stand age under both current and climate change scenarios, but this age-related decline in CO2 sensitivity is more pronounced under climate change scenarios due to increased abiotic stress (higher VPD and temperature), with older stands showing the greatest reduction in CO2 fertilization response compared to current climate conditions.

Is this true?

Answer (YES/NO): NO